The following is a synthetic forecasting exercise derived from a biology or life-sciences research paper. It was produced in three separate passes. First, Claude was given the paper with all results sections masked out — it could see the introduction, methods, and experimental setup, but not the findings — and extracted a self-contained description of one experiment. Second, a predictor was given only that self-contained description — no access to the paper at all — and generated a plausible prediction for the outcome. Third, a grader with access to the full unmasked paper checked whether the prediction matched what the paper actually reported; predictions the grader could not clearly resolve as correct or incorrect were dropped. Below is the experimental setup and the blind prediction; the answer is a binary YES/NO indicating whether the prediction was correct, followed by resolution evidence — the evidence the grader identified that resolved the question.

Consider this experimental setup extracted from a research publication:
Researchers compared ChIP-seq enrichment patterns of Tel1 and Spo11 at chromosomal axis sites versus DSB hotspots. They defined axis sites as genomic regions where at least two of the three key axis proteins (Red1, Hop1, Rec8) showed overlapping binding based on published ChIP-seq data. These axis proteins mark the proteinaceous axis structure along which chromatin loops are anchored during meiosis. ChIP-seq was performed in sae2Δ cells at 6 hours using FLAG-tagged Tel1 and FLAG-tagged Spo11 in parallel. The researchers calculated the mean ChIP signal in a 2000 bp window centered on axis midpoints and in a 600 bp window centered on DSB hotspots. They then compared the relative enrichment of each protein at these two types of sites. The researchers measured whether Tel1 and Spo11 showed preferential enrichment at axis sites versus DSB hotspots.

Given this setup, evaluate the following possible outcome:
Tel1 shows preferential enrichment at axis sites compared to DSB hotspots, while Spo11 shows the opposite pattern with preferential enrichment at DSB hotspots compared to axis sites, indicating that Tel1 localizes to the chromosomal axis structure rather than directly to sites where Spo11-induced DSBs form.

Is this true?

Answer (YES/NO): NO